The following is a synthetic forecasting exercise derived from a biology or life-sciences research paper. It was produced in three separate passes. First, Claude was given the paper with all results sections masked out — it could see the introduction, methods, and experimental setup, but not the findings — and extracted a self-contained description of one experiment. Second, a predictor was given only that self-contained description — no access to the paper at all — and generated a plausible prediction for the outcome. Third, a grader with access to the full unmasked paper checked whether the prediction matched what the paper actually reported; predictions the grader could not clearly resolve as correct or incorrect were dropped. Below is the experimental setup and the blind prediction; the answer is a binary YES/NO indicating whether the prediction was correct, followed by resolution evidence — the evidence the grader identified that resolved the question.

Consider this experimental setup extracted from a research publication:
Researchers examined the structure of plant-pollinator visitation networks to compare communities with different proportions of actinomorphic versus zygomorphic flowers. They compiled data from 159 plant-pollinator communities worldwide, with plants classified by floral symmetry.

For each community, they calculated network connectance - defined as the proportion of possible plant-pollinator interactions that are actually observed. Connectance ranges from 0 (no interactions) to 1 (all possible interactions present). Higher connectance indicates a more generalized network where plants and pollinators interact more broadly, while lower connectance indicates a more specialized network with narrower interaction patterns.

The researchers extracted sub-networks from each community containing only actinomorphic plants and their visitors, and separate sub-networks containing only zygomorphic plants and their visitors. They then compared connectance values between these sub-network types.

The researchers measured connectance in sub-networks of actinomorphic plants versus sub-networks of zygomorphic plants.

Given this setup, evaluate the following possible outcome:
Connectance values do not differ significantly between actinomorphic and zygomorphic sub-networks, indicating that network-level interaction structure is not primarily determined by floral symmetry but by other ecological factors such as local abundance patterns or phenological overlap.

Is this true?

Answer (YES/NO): NO